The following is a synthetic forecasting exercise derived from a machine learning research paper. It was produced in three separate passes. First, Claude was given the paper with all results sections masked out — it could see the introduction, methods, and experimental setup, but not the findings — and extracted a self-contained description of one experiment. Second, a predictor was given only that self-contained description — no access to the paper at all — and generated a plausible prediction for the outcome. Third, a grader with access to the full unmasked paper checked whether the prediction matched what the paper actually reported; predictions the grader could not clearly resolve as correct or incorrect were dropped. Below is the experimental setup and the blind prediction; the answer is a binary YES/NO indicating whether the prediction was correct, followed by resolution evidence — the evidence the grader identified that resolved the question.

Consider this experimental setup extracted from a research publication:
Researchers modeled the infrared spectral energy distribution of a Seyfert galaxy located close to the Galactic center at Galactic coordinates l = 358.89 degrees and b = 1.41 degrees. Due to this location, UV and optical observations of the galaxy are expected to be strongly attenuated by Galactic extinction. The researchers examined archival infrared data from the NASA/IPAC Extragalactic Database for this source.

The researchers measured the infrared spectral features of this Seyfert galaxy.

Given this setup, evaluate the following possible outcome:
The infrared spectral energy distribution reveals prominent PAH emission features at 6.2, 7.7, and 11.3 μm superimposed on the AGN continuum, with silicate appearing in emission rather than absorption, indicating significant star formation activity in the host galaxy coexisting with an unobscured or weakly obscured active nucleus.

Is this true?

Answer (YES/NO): NO